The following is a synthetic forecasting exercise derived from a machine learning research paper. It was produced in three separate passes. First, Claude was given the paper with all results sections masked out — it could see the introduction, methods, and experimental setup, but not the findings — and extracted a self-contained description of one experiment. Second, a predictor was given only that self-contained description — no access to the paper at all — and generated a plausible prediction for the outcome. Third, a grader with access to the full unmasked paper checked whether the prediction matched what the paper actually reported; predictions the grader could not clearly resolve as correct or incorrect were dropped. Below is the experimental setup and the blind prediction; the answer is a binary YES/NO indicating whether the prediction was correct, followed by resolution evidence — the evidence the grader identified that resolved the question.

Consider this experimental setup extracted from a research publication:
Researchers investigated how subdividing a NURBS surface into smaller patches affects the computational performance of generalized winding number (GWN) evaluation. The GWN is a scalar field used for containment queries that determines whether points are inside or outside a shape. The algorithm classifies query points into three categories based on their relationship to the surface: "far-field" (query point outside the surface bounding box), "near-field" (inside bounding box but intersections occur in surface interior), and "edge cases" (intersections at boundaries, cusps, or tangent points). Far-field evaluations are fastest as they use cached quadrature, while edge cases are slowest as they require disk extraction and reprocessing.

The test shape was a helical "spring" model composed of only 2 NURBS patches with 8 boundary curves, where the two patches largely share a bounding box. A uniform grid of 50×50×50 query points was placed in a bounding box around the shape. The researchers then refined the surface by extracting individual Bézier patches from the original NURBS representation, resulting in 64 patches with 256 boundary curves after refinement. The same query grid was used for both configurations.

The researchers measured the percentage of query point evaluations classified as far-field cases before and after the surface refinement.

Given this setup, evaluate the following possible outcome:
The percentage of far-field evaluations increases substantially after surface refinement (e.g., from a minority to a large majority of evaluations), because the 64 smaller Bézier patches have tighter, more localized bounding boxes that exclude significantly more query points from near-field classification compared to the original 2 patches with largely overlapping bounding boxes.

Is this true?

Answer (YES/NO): YES